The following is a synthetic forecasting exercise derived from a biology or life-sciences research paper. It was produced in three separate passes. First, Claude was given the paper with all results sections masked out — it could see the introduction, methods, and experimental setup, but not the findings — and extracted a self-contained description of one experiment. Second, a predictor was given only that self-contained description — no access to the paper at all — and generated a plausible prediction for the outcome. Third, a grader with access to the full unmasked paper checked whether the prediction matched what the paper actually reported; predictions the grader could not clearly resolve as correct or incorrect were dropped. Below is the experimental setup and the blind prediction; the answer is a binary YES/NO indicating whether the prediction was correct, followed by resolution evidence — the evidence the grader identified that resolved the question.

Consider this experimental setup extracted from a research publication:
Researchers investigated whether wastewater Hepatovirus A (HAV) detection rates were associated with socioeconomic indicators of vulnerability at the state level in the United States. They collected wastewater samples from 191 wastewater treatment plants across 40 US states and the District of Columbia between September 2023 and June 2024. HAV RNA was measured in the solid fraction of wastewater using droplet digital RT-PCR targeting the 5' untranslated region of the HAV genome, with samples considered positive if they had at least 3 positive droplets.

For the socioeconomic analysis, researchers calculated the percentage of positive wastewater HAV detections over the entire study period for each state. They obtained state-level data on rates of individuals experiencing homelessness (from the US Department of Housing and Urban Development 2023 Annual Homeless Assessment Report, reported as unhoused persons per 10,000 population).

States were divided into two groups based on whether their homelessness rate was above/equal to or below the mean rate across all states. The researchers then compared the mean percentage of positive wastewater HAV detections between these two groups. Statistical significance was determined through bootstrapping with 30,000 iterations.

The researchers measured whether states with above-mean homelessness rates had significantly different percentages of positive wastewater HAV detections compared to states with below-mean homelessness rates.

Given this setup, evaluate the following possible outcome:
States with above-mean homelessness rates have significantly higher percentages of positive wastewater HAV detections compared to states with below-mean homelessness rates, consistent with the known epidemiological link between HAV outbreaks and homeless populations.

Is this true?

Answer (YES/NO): YES